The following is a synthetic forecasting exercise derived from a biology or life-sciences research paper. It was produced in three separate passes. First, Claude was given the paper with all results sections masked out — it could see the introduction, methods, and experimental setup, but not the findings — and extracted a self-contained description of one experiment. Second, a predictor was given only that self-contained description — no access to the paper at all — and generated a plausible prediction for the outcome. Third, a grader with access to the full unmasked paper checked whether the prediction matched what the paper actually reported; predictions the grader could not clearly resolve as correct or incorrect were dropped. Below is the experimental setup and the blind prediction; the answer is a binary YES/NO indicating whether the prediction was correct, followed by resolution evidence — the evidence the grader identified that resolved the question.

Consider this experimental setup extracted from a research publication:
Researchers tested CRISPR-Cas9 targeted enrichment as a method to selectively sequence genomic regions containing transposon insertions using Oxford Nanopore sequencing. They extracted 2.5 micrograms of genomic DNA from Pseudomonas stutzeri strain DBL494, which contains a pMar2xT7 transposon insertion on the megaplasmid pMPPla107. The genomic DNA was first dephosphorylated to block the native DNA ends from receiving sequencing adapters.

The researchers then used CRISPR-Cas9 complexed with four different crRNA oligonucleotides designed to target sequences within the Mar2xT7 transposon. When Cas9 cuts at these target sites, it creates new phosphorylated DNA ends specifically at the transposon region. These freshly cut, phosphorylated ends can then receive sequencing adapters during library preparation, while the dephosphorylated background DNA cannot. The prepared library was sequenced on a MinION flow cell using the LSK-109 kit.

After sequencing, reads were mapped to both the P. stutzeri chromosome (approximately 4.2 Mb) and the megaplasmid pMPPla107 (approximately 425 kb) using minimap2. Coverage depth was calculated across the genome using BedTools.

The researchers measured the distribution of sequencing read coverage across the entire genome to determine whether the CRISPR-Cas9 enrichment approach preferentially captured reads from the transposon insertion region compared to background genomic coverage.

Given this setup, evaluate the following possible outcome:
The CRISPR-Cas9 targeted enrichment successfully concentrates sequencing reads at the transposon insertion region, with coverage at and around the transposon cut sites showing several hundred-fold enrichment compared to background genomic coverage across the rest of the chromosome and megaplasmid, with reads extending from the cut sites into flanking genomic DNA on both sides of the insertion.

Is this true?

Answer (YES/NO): NO